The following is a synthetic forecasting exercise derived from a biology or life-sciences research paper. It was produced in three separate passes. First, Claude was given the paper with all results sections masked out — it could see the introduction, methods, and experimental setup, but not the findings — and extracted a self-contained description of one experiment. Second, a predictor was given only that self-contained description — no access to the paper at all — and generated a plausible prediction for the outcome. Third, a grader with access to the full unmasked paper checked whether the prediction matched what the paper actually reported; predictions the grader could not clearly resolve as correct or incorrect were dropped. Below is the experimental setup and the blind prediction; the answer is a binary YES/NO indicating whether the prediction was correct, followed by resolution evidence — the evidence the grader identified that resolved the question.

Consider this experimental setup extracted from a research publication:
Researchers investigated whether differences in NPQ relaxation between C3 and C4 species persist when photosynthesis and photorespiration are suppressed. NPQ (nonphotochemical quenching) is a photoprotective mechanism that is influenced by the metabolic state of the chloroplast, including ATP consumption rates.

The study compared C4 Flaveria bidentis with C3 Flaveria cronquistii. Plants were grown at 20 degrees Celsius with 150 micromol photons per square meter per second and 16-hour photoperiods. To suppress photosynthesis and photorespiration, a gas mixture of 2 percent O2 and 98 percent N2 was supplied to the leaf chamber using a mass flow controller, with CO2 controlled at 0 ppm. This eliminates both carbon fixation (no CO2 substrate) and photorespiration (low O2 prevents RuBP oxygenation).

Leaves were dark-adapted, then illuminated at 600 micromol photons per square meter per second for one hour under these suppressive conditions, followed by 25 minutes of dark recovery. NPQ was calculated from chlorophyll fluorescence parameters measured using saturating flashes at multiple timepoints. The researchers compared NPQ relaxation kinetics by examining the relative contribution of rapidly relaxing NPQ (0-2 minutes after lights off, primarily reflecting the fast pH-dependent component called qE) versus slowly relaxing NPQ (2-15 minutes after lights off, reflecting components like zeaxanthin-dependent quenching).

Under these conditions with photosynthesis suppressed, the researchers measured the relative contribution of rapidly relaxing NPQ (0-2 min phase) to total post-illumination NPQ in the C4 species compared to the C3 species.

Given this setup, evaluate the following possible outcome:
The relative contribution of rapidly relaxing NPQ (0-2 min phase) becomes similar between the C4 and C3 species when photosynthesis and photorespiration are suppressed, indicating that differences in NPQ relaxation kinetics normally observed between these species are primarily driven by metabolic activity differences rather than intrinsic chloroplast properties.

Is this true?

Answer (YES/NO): NO